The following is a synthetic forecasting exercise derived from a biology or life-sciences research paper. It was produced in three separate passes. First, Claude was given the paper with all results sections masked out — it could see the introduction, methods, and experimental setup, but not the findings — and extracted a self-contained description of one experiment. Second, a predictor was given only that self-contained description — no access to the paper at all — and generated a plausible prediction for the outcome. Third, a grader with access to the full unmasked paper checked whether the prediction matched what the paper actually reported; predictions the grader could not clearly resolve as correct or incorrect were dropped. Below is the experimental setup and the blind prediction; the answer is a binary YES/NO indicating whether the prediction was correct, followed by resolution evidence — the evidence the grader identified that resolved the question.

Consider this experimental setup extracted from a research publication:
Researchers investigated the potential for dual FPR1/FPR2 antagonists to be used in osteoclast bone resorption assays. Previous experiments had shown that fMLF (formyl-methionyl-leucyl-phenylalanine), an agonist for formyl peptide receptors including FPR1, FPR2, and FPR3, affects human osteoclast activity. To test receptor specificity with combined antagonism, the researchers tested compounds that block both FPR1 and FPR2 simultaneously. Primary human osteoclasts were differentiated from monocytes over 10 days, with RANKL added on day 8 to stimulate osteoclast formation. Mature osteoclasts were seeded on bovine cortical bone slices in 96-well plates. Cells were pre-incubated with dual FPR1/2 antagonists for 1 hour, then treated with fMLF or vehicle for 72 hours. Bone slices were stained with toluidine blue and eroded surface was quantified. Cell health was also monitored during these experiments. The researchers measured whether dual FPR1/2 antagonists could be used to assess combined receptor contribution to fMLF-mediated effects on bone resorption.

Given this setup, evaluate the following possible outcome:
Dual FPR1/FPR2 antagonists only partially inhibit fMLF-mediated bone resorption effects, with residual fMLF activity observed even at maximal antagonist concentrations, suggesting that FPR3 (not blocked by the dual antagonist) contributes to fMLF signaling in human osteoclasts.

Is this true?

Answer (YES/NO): NO